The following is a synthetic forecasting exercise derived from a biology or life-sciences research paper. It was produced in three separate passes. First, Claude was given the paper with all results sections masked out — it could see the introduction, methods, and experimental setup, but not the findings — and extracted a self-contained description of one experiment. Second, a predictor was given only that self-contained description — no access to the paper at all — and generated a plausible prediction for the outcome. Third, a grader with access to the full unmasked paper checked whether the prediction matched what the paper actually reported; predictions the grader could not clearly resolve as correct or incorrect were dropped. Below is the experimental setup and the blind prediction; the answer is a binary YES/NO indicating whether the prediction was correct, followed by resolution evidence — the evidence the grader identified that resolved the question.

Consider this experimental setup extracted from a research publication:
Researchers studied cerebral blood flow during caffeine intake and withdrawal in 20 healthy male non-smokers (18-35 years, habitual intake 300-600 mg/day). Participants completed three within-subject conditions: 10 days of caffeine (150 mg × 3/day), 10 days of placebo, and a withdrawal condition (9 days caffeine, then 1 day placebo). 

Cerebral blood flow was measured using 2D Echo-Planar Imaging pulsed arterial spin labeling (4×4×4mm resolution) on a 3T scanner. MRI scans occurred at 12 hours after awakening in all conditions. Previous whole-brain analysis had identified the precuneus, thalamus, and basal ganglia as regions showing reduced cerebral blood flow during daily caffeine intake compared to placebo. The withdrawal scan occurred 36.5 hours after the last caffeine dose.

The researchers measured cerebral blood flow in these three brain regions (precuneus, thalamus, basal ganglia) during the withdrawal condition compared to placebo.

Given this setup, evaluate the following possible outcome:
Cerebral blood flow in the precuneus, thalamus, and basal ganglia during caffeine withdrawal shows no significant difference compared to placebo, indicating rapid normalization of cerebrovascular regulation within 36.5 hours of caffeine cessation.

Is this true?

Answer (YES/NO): NO